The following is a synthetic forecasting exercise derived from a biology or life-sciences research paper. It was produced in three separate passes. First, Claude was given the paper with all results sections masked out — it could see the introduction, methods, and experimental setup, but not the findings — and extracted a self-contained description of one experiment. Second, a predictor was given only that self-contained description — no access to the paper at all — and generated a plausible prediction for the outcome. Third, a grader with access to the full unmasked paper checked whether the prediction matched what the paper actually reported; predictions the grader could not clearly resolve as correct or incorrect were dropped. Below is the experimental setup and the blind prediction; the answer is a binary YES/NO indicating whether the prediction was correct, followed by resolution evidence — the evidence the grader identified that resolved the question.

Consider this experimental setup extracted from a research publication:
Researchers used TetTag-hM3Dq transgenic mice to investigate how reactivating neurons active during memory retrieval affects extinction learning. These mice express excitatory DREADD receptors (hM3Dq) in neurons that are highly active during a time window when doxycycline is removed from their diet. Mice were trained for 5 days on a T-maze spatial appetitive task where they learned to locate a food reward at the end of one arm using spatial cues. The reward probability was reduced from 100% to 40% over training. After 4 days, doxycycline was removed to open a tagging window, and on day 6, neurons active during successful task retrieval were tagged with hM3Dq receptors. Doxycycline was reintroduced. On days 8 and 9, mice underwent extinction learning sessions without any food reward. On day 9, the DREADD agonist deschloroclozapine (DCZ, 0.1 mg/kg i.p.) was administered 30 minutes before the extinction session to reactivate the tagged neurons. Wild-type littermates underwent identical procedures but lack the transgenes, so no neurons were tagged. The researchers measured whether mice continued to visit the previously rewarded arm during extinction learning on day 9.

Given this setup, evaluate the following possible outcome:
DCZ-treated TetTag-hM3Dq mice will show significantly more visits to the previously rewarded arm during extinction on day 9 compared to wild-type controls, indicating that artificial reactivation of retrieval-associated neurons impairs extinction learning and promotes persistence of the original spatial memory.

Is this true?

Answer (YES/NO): YES